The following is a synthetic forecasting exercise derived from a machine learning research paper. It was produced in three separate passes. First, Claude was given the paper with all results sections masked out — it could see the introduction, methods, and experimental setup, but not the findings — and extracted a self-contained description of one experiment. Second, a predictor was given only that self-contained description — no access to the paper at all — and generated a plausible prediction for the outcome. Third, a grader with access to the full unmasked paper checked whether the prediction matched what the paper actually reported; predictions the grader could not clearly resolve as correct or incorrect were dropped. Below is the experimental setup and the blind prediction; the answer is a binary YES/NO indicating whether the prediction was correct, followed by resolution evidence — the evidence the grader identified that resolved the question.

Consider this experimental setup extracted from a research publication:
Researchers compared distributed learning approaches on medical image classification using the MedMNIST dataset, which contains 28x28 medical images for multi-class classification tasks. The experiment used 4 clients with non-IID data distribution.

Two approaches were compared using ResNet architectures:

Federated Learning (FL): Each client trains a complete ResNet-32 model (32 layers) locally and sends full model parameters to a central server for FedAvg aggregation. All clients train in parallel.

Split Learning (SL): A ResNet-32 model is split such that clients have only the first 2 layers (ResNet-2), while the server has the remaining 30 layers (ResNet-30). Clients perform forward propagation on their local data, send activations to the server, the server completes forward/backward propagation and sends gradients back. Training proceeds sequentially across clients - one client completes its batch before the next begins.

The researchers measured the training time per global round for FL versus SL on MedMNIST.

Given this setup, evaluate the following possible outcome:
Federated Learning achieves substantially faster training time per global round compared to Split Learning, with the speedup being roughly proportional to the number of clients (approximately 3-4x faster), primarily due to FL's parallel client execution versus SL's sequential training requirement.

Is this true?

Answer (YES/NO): YES